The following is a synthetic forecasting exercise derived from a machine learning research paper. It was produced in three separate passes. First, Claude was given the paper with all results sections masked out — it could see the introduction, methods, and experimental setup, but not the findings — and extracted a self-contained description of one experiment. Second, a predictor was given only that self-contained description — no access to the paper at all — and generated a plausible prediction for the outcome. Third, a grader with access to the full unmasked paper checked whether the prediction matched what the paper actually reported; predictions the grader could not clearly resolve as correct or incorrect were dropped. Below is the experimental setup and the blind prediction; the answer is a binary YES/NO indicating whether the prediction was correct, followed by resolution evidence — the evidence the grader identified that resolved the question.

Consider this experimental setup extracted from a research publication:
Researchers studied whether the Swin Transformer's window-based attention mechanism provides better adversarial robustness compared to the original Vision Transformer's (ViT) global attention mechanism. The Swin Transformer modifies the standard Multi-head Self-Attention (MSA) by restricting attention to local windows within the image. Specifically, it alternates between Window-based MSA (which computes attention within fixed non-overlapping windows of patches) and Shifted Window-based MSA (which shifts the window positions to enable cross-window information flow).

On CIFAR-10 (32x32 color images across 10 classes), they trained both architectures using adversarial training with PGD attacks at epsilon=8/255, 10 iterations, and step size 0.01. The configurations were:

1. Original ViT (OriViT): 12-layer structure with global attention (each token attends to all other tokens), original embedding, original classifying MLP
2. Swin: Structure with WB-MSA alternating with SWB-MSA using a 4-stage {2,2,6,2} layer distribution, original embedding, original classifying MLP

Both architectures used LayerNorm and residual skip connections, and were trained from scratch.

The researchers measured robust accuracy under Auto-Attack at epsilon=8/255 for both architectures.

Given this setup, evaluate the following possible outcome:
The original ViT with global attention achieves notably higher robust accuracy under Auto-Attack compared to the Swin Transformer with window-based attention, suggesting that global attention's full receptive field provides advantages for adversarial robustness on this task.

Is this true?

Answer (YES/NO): YES